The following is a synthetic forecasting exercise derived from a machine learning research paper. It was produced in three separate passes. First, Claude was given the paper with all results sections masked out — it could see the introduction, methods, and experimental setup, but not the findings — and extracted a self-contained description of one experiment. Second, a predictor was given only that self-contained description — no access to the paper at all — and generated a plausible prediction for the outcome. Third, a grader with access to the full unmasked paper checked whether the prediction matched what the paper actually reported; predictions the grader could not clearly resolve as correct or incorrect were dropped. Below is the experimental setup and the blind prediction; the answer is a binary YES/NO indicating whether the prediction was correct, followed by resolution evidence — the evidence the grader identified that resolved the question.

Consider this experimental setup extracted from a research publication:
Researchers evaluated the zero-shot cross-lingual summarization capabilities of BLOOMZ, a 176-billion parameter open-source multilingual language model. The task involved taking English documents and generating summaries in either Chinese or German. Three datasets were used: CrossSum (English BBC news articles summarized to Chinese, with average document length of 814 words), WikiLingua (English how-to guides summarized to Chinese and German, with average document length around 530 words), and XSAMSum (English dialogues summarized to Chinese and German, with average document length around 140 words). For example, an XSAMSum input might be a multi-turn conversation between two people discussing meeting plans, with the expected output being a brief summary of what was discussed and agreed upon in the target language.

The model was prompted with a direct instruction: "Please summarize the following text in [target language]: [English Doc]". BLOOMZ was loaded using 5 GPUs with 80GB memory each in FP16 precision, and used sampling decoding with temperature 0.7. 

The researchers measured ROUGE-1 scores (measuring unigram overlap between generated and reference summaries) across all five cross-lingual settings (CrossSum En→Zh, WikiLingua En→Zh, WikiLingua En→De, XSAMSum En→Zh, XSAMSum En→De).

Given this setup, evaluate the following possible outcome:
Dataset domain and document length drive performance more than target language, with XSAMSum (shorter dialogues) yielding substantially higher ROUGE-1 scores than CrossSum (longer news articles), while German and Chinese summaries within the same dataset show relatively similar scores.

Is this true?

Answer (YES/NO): NO